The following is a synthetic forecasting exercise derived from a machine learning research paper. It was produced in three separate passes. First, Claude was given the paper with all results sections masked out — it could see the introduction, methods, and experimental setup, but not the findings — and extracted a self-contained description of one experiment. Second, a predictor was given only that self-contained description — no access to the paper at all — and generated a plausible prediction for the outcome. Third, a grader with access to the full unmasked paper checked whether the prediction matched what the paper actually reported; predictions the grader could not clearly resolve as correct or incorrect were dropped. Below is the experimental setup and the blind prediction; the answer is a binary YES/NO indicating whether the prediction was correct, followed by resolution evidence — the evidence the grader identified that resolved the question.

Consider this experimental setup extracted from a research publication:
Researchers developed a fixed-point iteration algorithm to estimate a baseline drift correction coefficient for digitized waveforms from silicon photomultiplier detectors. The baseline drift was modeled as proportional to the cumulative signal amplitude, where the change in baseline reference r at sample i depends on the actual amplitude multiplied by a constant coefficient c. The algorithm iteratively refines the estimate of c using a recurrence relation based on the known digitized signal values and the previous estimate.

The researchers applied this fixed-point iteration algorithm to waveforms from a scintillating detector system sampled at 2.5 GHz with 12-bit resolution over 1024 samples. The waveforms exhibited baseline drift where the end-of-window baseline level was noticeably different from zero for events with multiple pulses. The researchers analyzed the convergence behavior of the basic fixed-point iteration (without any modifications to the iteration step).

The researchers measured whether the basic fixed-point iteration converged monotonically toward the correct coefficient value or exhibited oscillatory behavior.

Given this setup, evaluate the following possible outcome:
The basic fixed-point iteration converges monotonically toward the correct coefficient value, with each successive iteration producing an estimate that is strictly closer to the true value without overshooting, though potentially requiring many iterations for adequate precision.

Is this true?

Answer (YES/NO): NO